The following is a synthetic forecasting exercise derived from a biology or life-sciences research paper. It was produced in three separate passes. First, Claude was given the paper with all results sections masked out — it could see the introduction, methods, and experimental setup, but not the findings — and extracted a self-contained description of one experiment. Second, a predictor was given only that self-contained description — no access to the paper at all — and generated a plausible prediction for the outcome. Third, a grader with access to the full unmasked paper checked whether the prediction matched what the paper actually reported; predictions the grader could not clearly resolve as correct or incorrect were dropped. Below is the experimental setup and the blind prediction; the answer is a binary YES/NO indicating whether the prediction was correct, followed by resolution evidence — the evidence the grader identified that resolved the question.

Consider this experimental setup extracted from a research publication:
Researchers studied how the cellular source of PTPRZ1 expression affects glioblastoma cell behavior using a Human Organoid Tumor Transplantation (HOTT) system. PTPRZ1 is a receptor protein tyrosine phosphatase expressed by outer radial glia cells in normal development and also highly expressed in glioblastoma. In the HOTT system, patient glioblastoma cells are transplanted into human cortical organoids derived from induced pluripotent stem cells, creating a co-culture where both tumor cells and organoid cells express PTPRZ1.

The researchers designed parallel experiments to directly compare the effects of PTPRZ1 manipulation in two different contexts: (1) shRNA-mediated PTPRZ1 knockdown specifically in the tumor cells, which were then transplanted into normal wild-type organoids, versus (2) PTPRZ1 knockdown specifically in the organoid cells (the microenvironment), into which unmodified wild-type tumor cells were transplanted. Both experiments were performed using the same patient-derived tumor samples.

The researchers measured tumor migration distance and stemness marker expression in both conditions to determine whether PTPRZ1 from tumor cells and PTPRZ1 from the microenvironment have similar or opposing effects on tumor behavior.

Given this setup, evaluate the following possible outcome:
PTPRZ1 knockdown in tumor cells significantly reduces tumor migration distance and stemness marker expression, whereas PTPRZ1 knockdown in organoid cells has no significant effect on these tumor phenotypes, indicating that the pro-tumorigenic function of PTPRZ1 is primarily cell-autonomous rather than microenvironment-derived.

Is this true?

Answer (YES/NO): NO